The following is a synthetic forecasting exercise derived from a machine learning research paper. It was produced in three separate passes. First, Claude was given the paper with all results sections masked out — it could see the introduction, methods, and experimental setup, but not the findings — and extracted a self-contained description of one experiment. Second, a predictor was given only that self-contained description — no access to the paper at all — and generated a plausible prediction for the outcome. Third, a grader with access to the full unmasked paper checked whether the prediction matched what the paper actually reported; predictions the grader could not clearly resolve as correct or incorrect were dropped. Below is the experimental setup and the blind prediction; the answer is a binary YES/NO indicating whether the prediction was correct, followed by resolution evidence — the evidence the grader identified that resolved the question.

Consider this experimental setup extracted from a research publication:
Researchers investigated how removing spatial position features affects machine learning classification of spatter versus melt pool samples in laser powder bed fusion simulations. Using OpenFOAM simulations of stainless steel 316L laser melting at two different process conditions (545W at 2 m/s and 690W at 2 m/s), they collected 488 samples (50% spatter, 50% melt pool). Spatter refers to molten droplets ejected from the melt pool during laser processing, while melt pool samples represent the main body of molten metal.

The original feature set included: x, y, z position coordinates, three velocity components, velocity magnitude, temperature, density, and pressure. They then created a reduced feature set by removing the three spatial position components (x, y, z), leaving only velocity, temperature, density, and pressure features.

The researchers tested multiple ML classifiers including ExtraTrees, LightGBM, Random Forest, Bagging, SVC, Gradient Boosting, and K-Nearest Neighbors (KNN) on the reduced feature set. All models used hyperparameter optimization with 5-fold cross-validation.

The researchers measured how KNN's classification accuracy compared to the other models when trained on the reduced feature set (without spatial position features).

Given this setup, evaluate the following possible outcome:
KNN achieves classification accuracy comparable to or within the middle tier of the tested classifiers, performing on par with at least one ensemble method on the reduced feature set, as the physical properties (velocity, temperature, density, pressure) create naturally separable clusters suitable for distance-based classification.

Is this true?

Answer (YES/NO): NO